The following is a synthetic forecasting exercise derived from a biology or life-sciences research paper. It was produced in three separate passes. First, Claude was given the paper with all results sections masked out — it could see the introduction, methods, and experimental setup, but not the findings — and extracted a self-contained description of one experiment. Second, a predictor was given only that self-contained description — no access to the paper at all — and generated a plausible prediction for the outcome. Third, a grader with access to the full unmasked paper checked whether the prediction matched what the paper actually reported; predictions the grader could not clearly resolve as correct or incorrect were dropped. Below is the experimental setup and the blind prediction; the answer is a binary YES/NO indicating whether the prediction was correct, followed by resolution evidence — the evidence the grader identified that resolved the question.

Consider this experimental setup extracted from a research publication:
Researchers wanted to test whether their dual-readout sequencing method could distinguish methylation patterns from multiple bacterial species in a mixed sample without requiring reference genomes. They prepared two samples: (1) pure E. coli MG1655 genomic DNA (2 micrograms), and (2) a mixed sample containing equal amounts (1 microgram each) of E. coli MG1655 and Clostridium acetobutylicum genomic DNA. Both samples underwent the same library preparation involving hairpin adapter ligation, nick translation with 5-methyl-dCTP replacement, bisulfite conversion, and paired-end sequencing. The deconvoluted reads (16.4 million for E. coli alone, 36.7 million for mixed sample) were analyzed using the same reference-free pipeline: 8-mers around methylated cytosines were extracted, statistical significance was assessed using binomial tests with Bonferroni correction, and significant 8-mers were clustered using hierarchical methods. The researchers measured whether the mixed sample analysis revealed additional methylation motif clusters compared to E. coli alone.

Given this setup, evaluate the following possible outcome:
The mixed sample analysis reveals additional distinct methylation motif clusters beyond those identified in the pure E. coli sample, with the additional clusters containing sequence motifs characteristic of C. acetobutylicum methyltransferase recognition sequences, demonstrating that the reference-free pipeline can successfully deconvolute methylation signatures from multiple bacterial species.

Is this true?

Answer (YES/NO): YES